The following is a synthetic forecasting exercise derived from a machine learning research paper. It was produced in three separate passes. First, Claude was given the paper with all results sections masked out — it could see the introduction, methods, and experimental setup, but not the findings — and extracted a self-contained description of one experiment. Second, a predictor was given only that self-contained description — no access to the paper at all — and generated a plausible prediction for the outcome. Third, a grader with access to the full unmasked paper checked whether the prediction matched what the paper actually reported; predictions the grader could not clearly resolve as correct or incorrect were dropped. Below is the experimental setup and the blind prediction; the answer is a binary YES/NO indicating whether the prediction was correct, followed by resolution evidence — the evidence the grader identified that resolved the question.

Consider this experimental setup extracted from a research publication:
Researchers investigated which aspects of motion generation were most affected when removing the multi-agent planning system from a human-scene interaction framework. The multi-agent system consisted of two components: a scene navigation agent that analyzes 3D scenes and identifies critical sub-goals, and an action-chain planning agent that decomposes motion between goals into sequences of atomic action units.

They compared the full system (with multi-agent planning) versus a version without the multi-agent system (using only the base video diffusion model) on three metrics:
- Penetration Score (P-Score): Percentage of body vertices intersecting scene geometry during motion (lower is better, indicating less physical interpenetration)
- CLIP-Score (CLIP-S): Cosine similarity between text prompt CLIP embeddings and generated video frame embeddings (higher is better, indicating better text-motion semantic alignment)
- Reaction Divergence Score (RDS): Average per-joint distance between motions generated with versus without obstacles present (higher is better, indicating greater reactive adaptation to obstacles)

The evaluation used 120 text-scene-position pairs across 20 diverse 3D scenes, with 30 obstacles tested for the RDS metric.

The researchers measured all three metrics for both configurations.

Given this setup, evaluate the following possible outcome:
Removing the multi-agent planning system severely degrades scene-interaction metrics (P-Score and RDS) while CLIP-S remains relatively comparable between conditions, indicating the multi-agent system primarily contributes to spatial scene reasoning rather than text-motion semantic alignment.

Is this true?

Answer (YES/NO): NO